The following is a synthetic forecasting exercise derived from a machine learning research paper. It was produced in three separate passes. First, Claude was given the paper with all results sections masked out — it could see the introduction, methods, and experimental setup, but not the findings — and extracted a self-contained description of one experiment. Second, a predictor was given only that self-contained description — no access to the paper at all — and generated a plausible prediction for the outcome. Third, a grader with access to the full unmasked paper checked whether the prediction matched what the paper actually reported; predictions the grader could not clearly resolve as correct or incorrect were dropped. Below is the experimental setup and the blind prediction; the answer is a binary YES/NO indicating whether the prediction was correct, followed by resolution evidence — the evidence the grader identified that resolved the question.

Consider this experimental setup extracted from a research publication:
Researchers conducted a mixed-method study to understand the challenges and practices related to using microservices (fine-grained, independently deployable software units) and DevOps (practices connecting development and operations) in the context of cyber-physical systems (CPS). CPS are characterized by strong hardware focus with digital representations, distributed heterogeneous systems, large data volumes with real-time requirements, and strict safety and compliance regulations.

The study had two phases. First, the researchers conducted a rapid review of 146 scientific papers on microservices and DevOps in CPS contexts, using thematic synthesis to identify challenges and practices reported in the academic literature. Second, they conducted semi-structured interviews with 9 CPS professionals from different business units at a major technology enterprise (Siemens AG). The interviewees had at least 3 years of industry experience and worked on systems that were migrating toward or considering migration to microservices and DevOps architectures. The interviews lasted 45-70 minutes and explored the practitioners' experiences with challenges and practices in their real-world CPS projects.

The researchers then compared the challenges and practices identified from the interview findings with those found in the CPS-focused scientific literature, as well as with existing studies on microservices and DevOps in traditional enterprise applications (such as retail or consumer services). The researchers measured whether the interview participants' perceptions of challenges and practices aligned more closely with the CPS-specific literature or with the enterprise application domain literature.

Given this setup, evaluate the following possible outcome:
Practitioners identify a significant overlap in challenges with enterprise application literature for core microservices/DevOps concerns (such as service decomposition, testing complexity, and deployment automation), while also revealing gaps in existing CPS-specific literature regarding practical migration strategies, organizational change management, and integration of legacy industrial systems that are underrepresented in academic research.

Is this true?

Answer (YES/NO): NO